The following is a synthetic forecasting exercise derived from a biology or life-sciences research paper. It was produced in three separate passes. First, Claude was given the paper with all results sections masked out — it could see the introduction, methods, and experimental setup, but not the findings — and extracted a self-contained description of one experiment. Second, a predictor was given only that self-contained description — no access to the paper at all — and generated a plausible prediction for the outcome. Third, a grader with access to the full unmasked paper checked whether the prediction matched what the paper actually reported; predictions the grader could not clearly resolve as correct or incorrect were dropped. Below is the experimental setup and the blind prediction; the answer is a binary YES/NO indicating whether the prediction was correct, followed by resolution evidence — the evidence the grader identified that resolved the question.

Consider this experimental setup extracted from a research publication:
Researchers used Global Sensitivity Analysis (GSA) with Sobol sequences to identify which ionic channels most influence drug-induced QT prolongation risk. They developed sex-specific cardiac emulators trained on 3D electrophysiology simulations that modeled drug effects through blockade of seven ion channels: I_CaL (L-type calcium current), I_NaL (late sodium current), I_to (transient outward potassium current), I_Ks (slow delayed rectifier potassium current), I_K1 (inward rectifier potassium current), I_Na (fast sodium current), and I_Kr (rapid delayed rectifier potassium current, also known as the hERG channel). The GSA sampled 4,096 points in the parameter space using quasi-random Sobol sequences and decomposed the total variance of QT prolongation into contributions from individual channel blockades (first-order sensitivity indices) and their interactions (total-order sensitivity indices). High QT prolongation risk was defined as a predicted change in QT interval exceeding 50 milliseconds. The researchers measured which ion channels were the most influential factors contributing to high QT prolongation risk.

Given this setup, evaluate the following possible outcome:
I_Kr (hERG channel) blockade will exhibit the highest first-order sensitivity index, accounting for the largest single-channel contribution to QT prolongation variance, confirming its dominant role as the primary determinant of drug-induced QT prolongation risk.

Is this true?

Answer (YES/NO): YES